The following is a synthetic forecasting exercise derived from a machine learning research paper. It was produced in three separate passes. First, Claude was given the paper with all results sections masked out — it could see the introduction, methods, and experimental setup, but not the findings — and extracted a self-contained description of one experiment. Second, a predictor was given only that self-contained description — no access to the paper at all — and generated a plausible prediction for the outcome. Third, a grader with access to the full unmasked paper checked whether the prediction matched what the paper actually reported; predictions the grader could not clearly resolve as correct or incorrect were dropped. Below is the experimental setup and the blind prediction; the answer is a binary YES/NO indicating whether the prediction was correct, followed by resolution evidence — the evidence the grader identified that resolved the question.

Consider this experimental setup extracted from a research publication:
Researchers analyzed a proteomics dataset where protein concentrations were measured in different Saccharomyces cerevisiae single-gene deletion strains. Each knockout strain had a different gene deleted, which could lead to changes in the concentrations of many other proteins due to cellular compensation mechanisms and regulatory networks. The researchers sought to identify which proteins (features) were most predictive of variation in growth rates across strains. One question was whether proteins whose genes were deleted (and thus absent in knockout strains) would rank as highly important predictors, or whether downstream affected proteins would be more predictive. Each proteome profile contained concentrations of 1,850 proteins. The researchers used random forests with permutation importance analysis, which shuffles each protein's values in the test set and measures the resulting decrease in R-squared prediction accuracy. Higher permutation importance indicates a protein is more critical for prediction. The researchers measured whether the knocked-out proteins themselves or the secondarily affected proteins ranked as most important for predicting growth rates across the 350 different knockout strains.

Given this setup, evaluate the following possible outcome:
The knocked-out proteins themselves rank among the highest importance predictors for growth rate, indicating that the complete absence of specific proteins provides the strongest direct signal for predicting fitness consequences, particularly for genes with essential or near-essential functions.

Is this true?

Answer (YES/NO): NO